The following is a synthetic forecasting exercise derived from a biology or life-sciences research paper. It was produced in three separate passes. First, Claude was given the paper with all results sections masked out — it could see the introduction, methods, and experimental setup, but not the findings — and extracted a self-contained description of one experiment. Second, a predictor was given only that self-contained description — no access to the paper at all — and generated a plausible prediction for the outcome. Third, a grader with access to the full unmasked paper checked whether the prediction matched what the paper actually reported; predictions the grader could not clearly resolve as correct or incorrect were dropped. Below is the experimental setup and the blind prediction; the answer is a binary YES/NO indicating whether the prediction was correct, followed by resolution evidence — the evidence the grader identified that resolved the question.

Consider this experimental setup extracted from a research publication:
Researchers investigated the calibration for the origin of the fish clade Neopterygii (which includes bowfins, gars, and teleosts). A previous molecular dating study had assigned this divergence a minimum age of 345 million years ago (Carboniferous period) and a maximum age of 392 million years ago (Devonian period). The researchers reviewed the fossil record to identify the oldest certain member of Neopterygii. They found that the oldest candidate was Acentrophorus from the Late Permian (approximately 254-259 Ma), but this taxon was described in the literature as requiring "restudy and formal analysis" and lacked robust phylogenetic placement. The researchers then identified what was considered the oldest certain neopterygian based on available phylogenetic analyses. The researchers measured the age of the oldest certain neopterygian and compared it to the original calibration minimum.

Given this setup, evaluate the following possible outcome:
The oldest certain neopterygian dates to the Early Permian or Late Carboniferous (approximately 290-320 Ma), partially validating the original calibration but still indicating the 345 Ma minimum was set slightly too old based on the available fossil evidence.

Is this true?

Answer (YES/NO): NO